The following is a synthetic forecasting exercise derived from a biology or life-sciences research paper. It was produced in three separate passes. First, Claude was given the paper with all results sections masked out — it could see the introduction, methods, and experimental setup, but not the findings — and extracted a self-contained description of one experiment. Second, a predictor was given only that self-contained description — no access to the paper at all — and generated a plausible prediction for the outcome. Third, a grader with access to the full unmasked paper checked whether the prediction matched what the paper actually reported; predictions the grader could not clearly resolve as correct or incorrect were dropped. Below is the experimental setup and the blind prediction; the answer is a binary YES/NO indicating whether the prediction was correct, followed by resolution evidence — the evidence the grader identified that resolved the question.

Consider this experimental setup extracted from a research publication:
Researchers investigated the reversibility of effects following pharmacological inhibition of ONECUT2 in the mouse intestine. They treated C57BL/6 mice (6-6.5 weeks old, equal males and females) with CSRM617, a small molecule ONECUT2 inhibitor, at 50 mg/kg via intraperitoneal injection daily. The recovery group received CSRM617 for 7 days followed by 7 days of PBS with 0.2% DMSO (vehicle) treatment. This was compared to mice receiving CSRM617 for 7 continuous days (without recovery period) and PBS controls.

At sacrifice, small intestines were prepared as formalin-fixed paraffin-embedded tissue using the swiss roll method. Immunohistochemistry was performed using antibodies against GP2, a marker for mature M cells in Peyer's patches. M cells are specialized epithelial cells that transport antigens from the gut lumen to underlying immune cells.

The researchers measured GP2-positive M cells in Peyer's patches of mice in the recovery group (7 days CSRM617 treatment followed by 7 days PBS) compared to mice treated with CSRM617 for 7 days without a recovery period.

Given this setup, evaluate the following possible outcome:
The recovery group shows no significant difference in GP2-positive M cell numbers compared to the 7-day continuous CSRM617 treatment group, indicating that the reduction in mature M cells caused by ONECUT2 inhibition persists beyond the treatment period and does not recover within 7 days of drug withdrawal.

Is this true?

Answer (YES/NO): NO